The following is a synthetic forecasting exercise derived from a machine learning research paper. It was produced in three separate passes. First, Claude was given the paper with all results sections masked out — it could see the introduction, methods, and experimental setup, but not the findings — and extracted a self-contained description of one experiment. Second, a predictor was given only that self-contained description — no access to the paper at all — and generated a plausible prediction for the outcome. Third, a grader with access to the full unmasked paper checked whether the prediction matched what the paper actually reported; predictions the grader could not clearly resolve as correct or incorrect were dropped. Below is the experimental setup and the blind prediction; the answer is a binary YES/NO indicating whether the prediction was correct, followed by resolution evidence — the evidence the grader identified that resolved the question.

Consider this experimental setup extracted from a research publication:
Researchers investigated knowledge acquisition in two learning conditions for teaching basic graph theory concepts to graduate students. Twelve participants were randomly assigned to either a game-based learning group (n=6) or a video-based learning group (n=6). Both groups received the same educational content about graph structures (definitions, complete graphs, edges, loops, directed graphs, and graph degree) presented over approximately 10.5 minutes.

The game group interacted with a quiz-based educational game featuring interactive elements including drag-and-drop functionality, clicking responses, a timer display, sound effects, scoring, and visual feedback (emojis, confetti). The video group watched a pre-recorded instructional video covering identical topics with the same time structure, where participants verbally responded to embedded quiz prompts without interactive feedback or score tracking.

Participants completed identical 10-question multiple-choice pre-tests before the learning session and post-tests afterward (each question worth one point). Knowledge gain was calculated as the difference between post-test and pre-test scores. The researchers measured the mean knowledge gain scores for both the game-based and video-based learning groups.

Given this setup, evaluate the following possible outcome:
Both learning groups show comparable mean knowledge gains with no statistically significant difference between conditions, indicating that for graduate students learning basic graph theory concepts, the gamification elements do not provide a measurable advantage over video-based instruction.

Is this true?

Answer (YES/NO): NO